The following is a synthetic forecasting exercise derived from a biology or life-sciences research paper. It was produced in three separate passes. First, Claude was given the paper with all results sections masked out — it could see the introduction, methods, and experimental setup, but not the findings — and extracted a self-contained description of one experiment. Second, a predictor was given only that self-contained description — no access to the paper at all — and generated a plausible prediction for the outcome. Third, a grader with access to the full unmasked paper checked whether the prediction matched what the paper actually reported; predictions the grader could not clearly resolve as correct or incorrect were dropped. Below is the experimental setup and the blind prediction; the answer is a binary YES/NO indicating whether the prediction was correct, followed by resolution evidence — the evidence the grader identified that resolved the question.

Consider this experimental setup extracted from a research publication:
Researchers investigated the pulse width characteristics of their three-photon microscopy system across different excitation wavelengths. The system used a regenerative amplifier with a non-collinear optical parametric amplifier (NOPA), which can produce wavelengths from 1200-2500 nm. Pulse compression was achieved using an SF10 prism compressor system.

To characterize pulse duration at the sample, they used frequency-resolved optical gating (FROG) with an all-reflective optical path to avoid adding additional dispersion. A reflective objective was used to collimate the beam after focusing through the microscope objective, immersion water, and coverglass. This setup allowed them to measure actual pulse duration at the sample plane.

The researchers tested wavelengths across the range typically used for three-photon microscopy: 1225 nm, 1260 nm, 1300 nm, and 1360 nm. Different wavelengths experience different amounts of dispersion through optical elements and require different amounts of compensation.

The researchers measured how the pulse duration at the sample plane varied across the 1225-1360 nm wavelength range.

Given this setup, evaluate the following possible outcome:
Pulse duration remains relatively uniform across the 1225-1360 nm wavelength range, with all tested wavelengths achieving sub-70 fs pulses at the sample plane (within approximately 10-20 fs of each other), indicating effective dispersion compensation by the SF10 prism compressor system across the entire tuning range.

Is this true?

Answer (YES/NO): NO